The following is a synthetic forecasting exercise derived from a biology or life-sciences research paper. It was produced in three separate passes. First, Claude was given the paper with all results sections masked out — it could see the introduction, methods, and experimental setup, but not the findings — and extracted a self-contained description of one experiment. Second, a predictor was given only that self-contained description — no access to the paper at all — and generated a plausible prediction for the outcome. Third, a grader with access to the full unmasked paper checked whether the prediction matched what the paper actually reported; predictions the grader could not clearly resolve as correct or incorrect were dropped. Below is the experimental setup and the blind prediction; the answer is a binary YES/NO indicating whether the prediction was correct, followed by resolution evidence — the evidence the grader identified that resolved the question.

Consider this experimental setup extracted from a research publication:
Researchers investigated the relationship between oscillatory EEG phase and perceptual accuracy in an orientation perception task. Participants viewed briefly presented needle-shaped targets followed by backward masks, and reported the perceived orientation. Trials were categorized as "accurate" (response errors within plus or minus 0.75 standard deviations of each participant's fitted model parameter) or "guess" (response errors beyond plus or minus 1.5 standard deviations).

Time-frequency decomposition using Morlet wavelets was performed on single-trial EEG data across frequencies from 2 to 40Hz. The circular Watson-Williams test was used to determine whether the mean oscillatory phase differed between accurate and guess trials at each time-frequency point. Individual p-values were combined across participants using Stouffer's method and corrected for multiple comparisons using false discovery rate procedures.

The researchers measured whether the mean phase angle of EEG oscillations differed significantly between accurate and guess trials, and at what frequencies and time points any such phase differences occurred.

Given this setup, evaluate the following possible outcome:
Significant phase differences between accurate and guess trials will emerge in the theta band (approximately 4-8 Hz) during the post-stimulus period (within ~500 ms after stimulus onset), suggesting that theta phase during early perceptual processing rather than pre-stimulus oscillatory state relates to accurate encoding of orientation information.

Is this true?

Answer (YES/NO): YES